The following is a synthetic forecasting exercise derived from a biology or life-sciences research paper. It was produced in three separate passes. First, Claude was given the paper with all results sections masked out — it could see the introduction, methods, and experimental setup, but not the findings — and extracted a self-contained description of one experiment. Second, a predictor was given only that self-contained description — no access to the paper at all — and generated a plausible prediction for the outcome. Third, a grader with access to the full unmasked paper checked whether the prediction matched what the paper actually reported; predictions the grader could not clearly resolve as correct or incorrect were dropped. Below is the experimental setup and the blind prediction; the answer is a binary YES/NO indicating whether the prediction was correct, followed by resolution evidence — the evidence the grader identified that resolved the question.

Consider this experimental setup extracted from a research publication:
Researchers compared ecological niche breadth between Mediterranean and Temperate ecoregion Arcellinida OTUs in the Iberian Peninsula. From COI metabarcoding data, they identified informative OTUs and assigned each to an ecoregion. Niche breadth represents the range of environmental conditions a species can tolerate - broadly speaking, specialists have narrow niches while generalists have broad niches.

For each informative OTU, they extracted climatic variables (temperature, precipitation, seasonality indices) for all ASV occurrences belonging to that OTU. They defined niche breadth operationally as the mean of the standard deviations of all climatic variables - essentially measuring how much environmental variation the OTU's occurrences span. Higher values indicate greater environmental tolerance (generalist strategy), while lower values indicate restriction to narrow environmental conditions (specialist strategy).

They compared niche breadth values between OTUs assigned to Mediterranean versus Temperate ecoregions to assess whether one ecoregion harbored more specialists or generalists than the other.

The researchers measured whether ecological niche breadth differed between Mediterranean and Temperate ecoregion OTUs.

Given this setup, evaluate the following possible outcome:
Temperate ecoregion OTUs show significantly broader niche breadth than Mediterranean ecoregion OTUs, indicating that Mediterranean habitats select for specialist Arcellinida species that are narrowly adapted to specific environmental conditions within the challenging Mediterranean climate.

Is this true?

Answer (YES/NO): NO